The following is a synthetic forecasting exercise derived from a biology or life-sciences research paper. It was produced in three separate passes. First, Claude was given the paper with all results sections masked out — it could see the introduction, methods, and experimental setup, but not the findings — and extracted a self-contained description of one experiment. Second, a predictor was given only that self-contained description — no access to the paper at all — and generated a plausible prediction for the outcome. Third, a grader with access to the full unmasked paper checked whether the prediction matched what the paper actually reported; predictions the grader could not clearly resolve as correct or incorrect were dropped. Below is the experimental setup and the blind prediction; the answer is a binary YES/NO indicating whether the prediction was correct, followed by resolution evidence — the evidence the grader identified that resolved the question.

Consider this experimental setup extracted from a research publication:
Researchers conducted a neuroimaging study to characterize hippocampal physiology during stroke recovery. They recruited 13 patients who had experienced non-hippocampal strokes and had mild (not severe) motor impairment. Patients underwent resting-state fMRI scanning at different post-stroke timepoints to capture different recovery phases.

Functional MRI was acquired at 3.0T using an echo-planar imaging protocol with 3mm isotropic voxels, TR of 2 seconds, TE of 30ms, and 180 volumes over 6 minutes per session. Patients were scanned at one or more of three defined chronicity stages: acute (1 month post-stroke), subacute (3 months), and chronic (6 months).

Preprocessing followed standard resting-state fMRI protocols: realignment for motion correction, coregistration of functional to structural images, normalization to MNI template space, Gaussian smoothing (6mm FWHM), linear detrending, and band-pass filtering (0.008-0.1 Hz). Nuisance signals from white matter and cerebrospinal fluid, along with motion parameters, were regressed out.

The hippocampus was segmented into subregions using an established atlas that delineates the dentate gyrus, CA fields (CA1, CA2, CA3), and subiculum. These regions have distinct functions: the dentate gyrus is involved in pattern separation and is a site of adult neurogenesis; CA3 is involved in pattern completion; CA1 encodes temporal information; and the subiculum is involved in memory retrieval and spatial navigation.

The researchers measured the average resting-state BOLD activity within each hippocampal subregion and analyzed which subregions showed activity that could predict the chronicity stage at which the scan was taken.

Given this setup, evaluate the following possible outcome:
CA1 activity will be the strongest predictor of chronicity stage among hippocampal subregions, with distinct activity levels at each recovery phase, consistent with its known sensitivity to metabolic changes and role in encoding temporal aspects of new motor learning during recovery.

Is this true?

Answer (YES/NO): NO